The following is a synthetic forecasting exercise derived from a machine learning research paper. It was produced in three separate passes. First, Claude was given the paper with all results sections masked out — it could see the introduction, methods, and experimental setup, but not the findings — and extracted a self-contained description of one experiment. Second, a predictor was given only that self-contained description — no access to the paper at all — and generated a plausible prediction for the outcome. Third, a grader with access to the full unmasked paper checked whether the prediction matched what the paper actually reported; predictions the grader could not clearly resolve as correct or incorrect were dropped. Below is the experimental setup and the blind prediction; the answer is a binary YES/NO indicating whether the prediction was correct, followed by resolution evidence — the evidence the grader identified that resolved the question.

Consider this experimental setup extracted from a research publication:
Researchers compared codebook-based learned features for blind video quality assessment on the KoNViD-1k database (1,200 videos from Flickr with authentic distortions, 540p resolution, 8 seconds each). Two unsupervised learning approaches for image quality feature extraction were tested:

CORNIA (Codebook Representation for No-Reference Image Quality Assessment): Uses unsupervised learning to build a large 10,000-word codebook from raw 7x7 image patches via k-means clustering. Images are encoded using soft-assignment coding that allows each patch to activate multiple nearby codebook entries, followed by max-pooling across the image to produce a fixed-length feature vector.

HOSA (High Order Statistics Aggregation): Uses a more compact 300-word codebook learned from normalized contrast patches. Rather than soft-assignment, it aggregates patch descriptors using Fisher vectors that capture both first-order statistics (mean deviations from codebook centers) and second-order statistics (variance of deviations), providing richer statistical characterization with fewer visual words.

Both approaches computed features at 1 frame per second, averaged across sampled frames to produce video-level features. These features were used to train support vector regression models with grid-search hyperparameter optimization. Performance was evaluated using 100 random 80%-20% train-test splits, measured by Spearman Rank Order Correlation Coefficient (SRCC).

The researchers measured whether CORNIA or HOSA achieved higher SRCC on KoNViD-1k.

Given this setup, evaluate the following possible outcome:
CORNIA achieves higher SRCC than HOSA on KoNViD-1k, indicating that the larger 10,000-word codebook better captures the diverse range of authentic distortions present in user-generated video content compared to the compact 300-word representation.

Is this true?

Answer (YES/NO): NO